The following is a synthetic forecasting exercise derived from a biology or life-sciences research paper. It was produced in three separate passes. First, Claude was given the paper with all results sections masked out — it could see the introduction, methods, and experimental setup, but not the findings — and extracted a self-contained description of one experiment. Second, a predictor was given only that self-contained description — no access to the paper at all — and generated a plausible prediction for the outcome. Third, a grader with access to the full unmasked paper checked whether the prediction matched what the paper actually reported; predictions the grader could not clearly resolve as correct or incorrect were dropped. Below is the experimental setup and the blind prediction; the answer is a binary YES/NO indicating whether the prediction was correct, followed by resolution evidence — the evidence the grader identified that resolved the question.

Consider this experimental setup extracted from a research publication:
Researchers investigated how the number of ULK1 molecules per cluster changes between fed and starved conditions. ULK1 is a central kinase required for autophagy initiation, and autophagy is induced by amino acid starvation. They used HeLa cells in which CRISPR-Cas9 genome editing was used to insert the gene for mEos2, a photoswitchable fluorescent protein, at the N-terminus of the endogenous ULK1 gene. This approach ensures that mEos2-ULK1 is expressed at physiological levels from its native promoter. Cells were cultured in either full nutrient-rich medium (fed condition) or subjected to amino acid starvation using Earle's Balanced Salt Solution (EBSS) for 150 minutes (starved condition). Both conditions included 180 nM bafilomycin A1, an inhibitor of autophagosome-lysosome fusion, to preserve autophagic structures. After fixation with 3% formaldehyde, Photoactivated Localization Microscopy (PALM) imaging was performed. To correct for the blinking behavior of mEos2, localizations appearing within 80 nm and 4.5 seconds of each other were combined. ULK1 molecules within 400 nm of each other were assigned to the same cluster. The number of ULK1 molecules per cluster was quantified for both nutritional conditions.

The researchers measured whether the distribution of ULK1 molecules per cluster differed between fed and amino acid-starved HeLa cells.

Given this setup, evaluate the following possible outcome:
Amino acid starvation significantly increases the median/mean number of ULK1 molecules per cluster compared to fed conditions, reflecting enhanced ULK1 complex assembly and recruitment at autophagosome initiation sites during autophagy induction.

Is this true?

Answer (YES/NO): NO